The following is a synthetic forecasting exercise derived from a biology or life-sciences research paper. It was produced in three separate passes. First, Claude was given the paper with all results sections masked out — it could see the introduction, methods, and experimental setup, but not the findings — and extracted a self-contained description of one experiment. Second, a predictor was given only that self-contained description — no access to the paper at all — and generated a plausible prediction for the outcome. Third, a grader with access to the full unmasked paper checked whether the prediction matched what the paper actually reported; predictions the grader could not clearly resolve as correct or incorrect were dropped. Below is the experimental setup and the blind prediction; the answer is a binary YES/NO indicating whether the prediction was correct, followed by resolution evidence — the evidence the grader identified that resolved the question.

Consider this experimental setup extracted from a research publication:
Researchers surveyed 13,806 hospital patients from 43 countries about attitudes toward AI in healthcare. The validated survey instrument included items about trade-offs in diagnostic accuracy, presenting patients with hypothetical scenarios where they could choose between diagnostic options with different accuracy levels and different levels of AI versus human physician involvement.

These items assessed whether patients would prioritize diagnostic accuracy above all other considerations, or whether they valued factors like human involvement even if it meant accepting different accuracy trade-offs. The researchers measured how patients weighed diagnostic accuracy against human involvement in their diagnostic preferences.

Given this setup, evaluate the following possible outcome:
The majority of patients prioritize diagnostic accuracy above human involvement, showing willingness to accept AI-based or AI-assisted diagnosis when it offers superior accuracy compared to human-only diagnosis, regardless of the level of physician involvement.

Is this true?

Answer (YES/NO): NO